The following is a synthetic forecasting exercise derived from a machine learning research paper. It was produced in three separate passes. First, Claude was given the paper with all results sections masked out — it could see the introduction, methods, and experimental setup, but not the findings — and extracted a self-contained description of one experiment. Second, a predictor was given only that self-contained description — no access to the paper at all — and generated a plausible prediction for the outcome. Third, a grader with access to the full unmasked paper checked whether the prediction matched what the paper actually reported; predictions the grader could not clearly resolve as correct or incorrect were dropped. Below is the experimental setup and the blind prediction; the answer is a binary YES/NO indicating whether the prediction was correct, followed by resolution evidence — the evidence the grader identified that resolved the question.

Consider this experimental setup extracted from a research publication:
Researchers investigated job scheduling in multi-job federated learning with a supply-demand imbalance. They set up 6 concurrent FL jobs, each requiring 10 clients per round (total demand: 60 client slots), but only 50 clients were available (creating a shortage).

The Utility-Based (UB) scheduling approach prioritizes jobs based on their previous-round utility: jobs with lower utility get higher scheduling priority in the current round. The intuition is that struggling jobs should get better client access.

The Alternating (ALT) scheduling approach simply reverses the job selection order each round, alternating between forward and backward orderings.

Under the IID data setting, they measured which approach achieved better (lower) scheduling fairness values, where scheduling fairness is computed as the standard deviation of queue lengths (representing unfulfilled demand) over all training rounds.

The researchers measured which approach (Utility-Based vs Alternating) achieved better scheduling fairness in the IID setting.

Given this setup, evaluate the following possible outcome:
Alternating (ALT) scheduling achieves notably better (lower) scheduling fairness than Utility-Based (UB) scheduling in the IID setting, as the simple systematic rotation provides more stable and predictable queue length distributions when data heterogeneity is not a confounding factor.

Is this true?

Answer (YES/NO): YES